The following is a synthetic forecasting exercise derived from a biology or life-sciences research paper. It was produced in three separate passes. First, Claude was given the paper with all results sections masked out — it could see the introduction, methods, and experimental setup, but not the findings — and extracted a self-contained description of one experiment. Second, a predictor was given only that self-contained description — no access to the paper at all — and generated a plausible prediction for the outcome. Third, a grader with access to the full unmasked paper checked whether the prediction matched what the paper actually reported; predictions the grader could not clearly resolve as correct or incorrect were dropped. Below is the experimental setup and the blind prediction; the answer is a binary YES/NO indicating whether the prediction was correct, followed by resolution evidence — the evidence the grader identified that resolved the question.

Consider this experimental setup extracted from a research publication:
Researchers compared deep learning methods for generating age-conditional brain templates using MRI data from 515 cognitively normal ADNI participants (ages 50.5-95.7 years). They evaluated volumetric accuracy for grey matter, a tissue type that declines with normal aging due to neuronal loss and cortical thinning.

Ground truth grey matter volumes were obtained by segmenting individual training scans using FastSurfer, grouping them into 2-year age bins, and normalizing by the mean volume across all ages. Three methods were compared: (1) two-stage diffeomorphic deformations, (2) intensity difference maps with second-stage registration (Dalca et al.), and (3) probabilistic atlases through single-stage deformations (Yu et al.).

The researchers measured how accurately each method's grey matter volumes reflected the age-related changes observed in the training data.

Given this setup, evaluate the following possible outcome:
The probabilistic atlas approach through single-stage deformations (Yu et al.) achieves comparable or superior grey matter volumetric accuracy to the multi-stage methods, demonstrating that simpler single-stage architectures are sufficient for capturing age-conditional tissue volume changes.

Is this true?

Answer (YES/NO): NO